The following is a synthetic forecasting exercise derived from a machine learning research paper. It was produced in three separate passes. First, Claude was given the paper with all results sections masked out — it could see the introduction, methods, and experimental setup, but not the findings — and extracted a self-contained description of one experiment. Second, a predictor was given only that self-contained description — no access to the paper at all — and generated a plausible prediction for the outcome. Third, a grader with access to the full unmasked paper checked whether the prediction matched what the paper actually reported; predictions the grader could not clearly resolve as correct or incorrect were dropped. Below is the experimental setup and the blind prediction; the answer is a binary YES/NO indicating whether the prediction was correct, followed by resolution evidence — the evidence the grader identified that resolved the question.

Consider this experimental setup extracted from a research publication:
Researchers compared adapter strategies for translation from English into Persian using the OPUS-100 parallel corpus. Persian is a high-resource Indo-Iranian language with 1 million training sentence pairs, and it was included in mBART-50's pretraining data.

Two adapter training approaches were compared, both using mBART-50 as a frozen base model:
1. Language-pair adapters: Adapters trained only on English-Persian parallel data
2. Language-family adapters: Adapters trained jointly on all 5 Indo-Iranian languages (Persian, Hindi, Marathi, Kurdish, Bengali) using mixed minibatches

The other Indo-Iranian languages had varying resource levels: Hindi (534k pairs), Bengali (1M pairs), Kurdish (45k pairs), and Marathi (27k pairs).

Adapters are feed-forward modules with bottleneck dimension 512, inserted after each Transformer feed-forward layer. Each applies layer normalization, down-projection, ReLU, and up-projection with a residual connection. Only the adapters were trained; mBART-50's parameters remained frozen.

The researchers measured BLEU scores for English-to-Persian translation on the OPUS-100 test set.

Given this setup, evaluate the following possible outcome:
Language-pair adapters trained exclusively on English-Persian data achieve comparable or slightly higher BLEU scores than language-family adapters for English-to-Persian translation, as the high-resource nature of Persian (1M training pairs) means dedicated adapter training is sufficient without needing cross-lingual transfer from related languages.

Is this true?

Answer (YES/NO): YES